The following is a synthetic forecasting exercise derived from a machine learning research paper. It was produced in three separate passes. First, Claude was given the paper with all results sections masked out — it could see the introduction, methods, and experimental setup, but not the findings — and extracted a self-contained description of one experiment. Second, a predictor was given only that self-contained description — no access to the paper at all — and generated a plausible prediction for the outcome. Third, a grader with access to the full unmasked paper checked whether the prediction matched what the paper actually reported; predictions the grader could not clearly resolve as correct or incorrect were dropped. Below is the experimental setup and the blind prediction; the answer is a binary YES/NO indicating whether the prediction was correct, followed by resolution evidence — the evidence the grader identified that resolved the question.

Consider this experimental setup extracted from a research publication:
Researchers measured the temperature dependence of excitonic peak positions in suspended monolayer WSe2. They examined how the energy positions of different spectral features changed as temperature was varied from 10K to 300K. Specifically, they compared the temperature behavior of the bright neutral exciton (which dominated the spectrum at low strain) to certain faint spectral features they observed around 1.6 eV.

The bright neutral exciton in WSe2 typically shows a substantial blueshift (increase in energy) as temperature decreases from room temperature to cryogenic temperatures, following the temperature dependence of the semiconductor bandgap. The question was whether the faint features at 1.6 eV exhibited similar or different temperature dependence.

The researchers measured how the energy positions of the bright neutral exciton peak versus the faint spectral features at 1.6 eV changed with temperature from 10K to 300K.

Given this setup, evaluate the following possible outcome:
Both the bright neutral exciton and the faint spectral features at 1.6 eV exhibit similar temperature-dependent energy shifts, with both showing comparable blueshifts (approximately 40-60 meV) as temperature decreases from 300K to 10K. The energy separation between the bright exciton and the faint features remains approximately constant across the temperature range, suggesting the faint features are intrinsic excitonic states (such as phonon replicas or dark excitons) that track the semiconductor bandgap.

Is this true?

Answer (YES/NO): NO